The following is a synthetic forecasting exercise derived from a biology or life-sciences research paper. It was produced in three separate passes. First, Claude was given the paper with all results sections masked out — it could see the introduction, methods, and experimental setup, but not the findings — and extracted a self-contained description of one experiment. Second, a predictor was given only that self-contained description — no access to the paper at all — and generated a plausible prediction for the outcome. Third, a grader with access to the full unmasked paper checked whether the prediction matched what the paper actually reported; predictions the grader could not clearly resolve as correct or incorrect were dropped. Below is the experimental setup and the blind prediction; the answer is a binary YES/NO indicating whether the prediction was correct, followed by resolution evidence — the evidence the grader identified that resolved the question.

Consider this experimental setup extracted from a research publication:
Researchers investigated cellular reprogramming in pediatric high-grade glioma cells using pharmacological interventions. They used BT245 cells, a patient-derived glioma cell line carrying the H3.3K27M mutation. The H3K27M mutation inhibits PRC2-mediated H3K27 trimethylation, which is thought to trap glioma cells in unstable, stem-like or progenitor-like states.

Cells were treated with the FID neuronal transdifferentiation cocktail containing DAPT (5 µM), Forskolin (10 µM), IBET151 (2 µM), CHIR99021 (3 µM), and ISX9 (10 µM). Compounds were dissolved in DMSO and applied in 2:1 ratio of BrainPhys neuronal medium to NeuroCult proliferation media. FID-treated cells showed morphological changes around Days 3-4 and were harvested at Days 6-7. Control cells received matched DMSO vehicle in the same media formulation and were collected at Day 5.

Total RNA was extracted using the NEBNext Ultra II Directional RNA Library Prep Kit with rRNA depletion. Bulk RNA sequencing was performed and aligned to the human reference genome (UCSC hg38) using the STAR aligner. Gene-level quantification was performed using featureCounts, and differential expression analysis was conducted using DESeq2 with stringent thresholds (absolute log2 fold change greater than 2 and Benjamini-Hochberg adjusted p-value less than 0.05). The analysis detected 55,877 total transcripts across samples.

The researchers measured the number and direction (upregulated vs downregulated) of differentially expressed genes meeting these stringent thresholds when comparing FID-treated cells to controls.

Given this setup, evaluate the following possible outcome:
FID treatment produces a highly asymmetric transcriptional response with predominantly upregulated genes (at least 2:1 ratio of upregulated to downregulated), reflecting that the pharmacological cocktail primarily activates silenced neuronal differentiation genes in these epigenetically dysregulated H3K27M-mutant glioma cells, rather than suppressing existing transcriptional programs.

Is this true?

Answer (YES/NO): NO